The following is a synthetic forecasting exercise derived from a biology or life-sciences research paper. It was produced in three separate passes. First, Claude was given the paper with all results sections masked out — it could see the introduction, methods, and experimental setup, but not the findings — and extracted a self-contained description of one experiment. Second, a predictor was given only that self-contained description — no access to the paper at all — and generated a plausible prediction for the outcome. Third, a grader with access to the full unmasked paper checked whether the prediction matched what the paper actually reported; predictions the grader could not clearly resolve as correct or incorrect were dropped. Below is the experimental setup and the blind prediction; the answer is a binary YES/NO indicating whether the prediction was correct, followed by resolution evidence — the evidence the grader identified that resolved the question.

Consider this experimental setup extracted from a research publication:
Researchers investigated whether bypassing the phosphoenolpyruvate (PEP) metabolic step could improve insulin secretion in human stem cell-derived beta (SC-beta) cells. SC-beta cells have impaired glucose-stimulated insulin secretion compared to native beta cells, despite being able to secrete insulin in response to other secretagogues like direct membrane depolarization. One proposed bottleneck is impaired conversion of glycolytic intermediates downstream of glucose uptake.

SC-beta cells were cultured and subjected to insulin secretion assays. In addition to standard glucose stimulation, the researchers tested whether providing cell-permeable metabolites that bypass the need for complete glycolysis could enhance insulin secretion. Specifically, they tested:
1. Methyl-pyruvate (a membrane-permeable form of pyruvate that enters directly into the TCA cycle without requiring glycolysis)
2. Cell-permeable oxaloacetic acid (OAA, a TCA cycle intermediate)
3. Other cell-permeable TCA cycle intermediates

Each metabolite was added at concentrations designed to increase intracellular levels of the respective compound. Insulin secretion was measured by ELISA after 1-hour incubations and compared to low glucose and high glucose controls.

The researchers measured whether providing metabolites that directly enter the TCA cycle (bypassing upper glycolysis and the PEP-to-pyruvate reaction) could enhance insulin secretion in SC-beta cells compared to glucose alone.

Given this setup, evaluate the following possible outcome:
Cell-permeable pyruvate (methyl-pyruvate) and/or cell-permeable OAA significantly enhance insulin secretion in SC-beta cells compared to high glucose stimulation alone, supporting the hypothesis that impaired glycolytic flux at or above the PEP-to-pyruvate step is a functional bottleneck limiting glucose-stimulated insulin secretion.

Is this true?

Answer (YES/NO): YES